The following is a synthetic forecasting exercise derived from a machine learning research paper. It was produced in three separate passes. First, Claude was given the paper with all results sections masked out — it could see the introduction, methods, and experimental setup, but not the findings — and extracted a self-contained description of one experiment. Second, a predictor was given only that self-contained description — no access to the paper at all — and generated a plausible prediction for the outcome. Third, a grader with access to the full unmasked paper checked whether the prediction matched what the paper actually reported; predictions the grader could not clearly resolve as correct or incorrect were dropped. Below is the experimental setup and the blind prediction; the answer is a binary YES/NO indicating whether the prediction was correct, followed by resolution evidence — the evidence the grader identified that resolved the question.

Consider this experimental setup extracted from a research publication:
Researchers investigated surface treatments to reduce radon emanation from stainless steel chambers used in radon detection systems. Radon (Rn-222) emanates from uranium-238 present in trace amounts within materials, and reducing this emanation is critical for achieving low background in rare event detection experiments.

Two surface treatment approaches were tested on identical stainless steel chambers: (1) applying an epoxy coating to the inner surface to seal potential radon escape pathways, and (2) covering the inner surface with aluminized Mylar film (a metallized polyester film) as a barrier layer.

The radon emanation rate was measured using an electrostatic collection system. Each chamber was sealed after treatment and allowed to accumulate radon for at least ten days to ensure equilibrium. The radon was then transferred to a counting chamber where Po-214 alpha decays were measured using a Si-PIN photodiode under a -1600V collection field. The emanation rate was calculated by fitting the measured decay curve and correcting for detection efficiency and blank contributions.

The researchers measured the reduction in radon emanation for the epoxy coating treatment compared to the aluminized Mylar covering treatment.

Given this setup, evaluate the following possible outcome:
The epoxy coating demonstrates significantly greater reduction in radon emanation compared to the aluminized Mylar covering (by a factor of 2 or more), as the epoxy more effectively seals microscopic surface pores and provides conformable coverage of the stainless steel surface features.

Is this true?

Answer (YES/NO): NO